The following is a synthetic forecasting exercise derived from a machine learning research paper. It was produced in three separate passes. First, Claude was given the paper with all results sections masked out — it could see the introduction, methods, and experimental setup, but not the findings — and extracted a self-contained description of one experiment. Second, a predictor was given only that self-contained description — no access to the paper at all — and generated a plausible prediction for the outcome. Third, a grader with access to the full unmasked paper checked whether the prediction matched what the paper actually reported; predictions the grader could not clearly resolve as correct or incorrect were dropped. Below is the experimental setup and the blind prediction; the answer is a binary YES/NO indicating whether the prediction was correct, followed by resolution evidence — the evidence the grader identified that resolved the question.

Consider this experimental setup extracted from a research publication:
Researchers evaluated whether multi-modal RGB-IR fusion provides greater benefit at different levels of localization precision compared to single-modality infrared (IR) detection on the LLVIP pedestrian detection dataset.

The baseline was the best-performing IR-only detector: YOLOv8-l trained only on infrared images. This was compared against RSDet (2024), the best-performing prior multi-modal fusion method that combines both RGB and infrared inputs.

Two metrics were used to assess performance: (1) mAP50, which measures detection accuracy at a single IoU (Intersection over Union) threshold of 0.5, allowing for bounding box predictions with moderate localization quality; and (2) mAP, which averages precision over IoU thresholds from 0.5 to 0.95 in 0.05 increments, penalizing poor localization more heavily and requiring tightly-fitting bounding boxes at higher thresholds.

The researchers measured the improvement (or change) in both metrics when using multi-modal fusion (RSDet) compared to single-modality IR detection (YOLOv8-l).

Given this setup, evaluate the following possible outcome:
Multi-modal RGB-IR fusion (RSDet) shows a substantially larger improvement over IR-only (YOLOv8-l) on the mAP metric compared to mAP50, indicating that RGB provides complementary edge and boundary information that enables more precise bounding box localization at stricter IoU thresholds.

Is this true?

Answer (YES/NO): NO